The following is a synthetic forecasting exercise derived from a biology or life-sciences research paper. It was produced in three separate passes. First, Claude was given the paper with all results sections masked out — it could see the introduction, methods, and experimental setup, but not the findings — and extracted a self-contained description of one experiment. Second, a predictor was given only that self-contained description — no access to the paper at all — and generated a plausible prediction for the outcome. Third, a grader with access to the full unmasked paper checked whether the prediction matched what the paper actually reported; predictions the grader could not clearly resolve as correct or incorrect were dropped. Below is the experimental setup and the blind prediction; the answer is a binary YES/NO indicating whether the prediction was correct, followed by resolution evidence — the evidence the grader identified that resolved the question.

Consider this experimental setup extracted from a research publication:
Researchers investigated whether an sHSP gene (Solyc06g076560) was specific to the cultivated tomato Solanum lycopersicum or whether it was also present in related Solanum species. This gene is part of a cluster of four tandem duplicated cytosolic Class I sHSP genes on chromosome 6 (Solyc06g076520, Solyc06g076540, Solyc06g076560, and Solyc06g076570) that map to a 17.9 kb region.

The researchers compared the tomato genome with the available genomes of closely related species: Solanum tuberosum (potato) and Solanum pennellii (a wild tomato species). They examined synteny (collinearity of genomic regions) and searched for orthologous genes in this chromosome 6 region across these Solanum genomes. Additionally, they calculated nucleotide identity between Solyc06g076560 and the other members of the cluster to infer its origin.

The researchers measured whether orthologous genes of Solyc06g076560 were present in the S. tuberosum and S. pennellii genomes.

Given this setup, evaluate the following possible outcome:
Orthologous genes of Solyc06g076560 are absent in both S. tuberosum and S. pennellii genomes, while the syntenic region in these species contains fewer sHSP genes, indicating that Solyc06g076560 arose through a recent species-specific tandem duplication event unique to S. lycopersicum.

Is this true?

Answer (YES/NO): NO